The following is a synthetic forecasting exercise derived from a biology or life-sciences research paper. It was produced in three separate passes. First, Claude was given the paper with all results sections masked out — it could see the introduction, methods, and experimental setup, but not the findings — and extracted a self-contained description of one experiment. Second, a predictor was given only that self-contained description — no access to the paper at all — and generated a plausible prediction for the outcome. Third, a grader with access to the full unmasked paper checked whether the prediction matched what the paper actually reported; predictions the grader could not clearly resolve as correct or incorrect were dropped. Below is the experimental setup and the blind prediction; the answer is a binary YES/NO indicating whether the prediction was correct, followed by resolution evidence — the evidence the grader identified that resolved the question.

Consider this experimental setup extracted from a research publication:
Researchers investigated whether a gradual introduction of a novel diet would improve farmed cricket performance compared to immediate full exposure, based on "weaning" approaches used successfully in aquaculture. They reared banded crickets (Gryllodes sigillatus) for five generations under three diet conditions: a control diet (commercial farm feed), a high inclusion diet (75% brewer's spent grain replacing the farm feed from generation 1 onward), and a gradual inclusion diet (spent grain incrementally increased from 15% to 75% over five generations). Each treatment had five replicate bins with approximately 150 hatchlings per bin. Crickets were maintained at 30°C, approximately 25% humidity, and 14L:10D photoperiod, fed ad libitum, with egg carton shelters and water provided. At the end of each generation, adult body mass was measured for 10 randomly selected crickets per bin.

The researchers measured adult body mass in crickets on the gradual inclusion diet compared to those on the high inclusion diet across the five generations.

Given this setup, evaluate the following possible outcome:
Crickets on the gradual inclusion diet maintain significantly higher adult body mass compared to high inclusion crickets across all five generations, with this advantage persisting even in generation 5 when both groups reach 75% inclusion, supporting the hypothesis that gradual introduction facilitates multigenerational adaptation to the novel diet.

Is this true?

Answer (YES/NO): NO